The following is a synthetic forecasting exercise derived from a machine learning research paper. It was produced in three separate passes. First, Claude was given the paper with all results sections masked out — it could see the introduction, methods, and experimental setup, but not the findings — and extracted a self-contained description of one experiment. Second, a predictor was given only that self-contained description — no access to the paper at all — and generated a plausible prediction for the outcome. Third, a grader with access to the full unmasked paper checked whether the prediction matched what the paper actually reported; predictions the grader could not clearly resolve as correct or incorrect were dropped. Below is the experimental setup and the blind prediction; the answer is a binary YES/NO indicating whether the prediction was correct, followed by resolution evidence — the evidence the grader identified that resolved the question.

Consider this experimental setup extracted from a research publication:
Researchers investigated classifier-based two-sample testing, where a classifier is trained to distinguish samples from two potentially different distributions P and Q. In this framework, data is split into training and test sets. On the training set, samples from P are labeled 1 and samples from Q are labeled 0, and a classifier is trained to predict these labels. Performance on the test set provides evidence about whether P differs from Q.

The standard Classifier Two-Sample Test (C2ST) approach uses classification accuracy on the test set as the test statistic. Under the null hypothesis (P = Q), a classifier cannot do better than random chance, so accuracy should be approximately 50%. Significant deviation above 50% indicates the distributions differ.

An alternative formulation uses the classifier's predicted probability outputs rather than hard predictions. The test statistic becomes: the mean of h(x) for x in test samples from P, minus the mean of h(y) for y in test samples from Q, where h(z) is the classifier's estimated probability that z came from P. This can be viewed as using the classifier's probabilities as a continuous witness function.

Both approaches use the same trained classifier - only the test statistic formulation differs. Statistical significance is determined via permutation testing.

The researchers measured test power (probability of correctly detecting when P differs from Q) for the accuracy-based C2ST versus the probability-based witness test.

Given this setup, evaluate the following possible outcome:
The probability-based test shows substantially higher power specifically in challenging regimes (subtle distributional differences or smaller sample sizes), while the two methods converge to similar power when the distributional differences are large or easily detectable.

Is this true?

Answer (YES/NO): YES